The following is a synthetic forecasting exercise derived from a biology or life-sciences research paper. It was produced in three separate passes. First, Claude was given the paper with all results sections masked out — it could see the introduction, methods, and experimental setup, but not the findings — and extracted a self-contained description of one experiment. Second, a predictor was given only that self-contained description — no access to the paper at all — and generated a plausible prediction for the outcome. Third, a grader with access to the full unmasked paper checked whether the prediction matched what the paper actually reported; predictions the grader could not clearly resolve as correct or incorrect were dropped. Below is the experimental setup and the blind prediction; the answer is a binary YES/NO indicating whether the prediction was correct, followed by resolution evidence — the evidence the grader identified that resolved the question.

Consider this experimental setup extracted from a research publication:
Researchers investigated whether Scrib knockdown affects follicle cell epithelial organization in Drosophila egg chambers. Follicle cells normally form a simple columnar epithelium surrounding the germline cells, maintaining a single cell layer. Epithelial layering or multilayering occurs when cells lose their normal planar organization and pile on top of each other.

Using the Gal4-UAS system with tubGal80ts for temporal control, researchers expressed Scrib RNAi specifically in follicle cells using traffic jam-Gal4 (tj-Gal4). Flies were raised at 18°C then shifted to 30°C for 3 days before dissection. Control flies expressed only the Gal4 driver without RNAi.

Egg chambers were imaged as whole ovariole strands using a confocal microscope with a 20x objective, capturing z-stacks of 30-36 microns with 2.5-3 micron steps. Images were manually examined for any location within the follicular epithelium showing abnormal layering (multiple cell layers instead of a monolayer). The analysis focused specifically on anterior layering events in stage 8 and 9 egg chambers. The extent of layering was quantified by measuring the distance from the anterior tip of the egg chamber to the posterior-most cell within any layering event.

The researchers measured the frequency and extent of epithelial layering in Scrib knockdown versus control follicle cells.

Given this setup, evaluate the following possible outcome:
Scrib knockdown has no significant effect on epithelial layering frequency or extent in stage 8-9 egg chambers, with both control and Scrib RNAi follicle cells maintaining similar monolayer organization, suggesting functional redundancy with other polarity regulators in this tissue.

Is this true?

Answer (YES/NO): NO